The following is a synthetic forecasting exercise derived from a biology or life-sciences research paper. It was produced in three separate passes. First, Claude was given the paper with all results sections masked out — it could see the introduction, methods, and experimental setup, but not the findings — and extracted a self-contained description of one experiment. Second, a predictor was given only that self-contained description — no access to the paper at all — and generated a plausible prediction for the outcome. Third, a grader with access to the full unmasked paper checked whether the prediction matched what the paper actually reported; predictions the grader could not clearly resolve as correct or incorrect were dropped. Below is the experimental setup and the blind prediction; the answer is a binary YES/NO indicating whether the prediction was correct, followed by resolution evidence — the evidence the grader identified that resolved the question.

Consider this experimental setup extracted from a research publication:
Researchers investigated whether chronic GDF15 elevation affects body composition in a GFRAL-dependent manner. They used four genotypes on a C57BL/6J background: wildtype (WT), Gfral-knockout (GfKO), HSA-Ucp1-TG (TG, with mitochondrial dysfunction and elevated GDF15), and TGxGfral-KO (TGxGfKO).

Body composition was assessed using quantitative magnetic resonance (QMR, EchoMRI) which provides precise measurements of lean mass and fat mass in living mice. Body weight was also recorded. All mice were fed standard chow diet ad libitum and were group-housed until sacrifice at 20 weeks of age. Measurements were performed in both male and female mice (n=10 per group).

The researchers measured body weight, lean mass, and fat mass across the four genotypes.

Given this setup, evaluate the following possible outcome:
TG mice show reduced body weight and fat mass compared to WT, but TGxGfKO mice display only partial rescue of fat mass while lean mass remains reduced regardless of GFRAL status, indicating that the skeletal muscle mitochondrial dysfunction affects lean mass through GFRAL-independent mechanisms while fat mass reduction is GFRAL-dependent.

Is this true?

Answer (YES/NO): NO